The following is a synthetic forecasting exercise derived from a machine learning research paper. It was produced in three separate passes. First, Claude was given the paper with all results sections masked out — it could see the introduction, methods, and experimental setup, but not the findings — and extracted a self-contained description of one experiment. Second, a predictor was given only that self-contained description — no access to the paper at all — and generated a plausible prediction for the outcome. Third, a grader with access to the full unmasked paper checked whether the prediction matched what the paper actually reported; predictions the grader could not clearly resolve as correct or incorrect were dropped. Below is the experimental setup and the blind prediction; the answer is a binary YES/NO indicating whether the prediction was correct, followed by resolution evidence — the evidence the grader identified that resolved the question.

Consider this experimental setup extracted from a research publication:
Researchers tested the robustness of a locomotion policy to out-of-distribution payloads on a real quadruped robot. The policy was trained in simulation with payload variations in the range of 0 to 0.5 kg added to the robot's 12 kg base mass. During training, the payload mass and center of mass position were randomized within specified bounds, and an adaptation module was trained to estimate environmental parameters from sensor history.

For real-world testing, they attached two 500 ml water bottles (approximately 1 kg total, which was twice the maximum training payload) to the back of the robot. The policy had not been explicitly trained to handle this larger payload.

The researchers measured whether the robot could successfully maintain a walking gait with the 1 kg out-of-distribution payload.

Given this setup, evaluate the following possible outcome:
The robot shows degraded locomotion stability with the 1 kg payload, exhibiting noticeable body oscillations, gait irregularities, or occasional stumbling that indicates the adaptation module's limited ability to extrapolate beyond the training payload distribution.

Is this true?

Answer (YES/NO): NO